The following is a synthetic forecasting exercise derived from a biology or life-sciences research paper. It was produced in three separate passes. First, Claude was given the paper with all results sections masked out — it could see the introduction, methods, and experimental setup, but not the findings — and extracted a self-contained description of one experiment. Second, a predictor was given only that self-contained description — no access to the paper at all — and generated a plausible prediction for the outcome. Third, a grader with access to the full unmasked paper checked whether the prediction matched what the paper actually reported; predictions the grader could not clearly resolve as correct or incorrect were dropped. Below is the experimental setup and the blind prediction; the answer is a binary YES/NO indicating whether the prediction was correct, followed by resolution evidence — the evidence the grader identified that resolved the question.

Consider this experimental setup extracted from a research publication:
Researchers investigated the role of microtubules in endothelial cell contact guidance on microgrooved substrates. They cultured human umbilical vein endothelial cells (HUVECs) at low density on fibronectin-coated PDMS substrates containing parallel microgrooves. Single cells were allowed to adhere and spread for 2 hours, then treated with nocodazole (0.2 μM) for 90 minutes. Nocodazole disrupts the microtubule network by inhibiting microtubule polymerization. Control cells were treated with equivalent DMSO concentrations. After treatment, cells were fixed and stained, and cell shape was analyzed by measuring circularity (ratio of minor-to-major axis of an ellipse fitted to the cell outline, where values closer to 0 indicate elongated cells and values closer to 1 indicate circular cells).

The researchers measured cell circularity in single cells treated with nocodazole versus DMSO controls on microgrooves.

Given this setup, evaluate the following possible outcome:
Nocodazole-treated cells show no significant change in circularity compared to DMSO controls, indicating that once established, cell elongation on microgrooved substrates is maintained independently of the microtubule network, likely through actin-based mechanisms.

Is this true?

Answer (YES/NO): NO